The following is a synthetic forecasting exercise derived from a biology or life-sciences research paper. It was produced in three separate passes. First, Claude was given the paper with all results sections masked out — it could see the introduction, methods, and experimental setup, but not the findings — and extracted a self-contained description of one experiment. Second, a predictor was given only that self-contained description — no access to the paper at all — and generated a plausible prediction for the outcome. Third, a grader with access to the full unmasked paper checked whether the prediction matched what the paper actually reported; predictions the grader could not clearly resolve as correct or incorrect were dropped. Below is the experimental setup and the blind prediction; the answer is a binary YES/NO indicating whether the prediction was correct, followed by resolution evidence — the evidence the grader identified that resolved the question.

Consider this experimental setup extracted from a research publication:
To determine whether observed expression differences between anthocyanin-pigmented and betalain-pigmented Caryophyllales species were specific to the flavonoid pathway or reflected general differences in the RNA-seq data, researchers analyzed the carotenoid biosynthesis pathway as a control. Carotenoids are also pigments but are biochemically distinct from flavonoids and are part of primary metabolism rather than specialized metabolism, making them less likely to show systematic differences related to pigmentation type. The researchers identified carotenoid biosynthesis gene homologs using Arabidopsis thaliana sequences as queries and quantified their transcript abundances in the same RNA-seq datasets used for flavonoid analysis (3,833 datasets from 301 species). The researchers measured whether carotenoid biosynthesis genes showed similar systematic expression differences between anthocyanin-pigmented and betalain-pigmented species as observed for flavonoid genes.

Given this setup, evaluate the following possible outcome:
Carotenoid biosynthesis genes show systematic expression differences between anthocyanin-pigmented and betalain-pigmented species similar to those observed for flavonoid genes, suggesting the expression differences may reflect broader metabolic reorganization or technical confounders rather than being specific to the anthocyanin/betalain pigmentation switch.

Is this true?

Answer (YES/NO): NO